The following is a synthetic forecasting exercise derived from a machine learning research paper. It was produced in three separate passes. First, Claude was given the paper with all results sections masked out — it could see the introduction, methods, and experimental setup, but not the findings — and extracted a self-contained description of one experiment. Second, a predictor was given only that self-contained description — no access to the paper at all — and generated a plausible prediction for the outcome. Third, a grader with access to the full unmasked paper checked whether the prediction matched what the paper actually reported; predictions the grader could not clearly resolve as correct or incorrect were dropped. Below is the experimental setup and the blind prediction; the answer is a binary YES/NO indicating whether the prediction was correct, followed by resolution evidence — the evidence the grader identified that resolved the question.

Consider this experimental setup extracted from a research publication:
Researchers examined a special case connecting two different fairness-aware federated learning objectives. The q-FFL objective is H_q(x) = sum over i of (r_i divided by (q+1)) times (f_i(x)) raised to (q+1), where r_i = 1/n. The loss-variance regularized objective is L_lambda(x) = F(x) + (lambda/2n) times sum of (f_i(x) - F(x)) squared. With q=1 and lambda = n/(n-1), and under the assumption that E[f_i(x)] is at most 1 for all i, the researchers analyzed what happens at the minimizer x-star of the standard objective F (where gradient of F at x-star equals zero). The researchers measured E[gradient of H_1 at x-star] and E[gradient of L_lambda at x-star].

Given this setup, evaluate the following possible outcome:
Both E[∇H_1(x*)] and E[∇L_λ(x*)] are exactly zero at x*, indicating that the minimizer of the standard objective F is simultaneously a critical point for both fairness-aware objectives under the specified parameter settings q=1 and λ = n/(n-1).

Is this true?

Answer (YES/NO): YES